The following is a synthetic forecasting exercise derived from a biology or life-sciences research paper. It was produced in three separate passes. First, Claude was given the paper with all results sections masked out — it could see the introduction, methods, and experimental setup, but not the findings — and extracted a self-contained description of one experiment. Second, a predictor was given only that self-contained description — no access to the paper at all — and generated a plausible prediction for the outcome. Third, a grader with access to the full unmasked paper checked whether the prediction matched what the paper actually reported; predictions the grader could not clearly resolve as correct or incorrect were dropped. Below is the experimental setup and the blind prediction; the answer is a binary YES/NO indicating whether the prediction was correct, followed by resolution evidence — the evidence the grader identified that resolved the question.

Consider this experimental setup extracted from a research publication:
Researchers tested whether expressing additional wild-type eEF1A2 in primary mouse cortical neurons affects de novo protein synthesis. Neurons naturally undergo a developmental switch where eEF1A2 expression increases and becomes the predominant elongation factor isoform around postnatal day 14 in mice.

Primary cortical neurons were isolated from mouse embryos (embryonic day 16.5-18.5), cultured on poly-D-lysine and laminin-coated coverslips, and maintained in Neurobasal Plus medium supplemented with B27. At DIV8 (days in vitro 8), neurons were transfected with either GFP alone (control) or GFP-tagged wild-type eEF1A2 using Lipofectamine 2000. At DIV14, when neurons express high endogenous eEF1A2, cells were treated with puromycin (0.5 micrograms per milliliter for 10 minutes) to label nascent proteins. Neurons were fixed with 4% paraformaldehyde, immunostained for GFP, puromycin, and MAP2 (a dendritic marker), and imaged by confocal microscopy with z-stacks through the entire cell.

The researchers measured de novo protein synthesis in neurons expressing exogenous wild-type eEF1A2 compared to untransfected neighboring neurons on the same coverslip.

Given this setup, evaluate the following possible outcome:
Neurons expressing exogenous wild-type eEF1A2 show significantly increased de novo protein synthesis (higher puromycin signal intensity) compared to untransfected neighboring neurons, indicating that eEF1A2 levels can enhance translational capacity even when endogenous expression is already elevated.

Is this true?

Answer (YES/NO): YES